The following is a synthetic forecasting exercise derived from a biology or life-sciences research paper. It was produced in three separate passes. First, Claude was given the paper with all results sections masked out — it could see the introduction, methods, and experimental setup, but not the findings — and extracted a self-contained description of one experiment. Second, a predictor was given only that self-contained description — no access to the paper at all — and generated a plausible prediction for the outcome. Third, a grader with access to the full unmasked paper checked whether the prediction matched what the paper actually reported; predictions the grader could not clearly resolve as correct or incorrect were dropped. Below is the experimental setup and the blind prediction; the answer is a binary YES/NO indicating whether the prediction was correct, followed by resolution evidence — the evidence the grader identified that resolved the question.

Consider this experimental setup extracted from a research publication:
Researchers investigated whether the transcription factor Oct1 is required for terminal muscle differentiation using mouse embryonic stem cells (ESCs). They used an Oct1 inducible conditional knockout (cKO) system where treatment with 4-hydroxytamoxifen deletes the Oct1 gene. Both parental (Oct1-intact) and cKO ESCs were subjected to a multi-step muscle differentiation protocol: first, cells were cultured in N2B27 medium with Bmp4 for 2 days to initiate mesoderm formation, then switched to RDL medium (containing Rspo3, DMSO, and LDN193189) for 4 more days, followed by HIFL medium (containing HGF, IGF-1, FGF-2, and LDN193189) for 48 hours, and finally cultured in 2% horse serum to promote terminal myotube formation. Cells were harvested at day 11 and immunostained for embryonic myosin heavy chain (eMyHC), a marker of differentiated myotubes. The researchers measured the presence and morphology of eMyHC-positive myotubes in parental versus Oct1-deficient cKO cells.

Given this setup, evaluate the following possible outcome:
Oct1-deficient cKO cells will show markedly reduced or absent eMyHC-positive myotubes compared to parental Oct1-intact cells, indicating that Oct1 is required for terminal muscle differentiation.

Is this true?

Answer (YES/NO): YES